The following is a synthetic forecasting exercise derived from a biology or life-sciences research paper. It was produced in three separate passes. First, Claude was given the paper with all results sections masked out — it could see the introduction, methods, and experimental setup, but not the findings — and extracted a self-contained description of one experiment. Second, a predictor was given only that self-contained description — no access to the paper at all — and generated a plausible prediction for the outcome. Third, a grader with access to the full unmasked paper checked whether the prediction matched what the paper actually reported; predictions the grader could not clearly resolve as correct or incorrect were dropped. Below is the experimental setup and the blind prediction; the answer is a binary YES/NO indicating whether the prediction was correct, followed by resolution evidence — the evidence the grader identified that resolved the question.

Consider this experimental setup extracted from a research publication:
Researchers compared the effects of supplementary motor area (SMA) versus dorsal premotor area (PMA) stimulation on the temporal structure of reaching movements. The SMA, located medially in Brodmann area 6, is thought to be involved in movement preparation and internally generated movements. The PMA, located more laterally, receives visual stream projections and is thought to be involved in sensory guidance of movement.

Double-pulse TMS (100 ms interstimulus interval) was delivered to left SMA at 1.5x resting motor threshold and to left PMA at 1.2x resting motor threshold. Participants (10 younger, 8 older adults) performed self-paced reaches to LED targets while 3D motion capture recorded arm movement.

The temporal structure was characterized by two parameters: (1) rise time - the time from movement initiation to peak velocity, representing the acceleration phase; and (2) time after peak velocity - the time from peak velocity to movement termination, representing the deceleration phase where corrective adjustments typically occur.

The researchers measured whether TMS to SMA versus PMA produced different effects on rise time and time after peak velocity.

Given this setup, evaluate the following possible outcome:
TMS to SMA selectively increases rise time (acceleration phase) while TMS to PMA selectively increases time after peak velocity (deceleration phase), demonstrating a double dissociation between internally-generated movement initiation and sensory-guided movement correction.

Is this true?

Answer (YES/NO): NO